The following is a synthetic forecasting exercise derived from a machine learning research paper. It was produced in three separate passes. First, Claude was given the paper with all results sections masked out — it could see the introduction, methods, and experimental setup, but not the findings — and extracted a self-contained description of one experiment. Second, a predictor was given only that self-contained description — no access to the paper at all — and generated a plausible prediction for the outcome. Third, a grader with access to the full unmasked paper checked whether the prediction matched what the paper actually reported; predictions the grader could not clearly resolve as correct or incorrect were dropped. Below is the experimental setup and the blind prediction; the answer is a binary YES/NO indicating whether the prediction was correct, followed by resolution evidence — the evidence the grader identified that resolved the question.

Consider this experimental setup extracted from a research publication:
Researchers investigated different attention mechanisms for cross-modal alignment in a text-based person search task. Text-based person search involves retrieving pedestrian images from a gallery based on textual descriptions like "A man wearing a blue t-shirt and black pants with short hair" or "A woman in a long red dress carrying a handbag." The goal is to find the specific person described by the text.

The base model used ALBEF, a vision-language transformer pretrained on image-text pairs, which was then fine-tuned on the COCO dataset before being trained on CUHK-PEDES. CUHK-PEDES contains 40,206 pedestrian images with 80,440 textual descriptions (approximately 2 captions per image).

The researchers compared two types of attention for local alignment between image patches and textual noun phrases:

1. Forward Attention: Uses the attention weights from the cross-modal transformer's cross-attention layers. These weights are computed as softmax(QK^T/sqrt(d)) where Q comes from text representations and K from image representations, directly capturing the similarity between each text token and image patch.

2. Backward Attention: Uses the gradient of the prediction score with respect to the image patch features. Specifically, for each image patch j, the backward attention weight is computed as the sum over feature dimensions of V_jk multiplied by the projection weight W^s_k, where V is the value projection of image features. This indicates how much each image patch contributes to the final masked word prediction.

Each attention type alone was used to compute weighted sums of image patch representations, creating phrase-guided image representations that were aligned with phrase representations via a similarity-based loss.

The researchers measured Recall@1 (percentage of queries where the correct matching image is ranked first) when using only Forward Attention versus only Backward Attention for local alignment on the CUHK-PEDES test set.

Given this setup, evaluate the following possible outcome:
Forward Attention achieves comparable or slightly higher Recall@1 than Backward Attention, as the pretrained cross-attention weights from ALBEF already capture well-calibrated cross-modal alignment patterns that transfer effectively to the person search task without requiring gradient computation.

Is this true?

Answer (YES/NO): NO